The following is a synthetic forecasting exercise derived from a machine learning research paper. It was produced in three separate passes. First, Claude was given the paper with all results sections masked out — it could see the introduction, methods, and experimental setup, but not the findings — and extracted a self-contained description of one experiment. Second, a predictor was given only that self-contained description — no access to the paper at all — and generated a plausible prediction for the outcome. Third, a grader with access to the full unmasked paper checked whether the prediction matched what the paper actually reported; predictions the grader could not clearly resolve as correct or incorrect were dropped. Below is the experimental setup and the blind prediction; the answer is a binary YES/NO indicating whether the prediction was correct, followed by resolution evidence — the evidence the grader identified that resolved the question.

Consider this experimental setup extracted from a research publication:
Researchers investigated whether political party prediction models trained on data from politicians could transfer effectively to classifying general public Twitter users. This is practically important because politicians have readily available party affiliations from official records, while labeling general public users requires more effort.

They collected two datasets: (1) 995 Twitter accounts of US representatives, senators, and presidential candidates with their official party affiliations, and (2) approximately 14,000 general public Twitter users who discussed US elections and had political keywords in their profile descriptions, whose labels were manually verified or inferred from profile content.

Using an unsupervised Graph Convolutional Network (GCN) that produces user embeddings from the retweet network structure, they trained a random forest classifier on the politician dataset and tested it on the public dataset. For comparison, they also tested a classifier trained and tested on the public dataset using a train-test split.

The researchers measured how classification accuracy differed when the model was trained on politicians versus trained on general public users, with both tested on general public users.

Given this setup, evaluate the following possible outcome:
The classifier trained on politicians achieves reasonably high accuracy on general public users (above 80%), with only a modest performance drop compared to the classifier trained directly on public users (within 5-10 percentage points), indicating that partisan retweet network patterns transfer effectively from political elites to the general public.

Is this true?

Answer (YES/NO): NO